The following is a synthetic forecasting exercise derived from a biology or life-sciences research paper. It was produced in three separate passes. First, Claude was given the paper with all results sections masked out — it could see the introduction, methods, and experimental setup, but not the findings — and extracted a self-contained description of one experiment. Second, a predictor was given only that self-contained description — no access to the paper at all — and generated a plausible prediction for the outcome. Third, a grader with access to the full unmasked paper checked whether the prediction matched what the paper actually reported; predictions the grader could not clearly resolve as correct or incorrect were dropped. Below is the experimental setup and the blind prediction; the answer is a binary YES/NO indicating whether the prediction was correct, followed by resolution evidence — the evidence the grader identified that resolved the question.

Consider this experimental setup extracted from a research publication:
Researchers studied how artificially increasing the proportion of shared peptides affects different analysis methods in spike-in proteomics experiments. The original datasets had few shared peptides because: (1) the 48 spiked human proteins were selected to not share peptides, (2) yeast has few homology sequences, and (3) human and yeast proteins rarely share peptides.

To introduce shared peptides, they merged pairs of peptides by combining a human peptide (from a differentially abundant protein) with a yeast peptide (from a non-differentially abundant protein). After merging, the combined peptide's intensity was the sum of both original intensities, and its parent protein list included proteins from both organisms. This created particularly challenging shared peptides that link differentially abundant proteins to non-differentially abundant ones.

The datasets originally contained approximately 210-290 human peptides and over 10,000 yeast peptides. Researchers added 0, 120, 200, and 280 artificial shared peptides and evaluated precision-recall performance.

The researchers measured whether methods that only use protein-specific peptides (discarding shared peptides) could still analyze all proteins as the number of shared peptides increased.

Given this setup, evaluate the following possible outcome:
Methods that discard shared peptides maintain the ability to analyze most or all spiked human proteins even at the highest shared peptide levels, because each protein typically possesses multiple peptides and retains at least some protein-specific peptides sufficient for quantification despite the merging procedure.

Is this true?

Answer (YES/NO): NO